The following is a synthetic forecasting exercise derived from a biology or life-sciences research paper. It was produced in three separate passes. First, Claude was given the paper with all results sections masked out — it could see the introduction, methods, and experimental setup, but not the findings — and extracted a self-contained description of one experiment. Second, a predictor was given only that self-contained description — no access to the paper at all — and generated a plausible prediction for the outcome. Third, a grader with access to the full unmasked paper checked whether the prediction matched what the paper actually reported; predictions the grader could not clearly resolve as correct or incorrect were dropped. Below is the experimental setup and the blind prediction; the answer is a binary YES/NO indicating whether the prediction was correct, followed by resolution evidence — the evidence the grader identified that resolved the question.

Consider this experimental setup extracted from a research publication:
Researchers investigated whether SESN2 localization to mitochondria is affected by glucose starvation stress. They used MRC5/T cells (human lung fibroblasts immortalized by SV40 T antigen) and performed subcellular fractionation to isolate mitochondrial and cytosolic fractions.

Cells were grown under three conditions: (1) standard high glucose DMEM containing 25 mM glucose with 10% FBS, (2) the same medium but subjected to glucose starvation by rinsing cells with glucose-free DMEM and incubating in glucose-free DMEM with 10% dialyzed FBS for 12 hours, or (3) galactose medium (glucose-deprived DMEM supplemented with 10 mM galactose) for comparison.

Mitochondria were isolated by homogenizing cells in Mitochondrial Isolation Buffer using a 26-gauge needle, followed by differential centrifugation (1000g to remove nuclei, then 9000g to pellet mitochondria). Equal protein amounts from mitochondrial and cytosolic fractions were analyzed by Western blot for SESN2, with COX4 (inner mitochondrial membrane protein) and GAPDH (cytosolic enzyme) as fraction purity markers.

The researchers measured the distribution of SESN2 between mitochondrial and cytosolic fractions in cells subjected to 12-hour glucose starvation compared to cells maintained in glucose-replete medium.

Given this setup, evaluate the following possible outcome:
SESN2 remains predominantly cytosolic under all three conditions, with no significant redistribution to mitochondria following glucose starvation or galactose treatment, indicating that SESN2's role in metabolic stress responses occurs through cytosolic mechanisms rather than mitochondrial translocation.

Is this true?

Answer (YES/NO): NO